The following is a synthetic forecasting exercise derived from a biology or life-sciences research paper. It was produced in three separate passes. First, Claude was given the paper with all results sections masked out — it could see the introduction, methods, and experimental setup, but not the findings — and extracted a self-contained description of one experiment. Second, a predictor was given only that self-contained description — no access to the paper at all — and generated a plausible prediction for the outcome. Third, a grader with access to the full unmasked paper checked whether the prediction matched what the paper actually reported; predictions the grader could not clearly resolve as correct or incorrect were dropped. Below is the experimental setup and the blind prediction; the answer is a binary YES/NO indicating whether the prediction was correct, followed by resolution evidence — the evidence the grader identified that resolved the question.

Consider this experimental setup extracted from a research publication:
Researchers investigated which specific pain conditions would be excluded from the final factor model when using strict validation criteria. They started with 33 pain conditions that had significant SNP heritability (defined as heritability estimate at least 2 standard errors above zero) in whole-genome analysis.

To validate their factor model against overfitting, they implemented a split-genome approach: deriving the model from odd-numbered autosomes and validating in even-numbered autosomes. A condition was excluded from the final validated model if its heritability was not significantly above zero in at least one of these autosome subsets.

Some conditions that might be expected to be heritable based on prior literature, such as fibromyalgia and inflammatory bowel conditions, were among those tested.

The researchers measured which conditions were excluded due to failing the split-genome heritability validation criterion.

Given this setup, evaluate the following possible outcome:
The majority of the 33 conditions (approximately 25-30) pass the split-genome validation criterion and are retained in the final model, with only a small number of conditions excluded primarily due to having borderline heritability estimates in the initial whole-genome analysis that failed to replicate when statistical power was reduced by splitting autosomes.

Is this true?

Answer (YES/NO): NO